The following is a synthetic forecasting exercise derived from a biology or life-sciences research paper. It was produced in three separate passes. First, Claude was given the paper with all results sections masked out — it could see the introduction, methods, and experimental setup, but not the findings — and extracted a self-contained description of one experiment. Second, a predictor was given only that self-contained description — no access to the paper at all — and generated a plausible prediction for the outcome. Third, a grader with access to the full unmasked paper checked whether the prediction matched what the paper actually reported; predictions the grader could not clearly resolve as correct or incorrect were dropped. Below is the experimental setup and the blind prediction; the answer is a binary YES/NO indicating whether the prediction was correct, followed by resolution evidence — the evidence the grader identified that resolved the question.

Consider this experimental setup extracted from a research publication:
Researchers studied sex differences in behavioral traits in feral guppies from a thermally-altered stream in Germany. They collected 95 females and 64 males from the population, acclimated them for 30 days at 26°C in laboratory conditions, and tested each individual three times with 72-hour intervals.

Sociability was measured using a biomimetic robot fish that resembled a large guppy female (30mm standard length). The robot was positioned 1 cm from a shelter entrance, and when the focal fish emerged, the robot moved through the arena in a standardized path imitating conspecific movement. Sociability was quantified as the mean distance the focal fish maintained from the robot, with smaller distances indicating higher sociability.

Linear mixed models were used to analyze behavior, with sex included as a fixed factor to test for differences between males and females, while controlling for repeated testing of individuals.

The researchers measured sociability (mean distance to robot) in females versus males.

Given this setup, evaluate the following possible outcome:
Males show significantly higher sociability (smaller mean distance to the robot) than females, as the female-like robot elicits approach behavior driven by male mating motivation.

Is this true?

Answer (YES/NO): NO